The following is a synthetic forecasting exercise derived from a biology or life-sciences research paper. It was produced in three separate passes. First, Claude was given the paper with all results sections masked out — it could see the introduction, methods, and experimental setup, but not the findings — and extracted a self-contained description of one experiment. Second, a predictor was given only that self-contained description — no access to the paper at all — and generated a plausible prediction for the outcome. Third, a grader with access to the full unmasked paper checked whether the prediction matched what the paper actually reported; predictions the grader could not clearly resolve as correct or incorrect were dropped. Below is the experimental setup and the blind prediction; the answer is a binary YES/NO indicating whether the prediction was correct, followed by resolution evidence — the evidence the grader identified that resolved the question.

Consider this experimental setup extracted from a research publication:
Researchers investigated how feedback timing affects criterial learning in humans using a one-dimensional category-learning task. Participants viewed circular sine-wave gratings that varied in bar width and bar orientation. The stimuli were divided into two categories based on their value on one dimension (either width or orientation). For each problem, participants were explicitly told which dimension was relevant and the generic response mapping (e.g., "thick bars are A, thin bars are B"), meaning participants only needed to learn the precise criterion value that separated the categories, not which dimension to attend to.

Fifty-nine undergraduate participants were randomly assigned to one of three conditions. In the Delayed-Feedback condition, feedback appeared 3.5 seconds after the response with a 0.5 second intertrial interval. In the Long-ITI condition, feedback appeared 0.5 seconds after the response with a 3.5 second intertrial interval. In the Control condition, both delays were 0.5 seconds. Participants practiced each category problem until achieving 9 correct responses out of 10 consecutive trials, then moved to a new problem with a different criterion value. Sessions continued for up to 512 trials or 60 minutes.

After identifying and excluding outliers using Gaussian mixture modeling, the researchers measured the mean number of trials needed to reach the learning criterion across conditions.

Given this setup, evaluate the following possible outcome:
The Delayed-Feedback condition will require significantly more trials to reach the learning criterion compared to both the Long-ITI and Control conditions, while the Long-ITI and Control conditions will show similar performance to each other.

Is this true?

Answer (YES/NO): YES